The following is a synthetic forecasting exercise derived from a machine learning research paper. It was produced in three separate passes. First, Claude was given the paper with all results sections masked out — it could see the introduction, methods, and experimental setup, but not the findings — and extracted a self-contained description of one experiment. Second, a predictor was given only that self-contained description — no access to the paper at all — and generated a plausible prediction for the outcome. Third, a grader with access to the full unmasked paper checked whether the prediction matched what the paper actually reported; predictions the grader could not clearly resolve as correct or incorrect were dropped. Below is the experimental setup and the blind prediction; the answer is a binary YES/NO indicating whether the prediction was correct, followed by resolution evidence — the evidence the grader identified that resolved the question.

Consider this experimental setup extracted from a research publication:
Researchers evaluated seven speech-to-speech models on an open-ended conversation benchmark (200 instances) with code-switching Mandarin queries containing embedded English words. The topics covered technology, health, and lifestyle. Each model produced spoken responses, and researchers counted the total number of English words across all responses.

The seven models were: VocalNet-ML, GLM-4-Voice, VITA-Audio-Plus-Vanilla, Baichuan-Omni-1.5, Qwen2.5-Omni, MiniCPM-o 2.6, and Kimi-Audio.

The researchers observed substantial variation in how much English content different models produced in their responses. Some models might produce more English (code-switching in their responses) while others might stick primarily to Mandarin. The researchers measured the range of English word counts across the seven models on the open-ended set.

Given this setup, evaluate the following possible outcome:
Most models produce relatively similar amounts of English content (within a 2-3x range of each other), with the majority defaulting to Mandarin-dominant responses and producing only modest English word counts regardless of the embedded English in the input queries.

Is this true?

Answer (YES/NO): NO